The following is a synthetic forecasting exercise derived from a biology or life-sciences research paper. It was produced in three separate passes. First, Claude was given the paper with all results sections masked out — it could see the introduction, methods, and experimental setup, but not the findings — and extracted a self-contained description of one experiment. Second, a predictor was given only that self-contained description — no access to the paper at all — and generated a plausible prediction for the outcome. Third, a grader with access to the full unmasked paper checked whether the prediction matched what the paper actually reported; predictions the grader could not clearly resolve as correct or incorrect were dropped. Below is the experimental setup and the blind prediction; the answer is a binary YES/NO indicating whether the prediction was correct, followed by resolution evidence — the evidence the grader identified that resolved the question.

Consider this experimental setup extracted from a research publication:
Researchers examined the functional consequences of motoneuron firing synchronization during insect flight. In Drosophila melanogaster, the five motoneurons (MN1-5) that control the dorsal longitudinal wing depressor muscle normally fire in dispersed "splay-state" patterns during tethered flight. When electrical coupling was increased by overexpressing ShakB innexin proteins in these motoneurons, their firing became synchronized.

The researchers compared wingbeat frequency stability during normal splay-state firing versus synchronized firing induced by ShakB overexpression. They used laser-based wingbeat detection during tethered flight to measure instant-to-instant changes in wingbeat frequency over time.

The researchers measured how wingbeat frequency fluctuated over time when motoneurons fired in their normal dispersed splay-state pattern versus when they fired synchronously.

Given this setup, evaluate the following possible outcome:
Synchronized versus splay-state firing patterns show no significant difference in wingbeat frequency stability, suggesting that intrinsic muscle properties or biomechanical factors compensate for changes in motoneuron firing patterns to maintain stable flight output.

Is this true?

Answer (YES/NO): NO